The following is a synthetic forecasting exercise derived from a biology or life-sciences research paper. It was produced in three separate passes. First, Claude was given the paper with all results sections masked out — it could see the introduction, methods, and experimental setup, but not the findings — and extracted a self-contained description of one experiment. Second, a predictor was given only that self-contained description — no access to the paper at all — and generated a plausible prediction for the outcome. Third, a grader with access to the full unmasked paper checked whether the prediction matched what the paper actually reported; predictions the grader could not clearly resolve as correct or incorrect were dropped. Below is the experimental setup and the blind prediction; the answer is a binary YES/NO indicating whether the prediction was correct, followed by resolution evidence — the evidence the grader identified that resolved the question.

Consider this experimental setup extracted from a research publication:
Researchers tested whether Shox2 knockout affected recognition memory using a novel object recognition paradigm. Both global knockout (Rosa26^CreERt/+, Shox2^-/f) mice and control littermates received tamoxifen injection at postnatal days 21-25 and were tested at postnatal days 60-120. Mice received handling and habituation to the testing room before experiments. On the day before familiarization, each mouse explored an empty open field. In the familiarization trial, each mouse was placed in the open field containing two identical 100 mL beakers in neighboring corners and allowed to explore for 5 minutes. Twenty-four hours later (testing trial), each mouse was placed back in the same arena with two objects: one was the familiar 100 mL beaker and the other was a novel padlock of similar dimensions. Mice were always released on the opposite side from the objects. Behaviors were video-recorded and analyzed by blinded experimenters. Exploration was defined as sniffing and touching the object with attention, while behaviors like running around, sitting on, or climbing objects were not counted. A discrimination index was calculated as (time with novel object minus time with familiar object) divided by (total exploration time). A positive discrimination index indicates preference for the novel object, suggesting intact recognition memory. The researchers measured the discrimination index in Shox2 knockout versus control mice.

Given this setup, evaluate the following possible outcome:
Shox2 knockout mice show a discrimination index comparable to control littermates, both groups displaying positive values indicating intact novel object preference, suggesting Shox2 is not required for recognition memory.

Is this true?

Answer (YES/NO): NO